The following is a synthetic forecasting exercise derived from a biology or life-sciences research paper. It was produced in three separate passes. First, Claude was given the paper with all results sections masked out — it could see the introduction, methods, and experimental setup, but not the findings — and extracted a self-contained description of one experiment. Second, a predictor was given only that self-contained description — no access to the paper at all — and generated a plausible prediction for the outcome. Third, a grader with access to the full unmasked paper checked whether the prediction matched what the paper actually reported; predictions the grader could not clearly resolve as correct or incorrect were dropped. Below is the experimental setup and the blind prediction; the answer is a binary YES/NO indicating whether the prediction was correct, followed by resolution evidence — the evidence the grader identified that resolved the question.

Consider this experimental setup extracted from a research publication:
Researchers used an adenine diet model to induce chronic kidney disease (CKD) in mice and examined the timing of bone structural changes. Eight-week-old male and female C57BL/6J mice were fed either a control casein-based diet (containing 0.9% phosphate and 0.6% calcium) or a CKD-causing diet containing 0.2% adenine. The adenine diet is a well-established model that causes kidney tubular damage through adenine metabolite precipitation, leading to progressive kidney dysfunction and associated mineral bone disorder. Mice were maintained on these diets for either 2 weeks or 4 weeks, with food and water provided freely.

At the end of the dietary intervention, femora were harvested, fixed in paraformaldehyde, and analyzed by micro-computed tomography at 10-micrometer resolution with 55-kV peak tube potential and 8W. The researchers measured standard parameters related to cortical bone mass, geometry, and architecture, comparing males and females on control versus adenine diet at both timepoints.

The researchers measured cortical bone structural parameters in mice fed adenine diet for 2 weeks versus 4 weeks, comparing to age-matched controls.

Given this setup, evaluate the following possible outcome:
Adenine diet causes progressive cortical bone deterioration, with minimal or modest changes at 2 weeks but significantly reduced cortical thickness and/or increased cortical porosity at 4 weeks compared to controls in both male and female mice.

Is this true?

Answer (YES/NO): NO